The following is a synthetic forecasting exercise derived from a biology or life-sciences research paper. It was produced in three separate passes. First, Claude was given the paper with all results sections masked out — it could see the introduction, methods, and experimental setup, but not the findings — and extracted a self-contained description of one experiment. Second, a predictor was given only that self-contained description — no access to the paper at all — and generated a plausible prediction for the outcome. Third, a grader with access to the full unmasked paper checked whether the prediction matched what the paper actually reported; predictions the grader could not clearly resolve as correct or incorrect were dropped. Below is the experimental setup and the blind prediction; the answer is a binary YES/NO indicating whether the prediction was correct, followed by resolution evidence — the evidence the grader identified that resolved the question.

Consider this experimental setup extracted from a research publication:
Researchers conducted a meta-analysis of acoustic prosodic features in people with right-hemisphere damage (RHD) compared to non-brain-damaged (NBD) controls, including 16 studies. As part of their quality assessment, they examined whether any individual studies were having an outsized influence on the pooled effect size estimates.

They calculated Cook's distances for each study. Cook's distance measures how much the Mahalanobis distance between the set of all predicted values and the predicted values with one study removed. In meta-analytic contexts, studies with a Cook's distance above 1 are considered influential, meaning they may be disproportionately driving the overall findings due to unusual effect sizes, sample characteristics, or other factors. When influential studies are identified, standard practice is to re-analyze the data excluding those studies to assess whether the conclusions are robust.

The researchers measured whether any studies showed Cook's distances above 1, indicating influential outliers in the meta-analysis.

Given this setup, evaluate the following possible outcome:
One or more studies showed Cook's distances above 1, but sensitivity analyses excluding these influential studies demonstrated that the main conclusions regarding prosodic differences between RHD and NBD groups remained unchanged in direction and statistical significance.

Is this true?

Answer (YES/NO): NO